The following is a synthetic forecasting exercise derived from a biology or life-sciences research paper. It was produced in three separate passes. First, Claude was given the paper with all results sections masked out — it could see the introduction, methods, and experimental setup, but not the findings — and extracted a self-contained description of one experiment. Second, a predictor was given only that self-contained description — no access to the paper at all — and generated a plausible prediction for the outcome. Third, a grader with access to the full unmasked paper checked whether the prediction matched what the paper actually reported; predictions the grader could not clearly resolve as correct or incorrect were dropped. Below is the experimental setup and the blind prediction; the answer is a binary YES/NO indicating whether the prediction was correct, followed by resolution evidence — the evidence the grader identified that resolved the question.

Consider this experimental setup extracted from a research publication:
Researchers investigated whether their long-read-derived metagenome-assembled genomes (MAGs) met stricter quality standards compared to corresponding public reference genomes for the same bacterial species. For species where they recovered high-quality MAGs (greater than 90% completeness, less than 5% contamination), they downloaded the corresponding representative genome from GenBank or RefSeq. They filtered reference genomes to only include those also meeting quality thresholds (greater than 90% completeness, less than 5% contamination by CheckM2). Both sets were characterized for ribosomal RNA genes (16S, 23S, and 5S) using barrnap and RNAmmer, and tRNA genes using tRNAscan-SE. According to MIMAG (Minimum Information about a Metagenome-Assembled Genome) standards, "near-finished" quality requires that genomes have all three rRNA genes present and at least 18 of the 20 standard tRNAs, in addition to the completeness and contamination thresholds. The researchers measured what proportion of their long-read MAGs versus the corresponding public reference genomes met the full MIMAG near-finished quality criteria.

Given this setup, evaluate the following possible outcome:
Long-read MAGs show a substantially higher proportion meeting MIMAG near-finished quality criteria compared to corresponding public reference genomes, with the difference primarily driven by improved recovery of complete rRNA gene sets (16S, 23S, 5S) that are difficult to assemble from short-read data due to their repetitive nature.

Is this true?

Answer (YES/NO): YES